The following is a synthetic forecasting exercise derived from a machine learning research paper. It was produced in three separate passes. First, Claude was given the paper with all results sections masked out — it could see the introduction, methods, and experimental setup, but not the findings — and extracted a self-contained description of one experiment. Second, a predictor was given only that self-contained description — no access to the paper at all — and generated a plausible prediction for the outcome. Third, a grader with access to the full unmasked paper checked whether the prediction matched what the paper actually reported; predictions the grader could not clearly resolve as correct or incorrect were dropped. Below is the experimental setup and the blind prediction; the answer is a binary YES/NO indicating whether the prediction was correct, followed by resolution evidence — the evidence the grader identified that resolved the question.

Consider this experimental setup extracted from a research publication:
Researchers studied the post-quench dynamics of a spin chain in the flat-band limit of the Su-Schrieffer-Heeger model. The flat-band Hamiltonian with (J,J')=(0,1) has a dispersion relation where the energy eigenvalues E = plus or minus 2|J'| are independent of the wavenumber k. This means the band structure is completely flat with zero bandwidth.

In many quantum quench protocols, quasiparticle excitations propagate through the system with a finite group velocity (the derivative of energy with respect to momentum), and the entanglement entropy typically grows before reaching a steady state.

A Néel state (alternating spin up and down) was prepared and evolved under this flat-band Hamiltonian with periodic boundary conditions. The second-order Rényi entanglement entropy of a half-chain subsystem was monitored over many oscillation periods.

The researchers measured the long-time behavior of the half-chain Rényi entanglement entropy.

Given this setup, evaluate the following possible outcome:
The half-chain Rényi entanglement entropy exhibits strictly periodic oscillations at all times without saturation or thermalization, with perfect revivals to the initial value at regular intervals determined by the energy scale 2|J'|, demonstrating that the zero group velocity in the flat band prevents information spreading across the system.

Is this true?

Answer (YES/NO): YES